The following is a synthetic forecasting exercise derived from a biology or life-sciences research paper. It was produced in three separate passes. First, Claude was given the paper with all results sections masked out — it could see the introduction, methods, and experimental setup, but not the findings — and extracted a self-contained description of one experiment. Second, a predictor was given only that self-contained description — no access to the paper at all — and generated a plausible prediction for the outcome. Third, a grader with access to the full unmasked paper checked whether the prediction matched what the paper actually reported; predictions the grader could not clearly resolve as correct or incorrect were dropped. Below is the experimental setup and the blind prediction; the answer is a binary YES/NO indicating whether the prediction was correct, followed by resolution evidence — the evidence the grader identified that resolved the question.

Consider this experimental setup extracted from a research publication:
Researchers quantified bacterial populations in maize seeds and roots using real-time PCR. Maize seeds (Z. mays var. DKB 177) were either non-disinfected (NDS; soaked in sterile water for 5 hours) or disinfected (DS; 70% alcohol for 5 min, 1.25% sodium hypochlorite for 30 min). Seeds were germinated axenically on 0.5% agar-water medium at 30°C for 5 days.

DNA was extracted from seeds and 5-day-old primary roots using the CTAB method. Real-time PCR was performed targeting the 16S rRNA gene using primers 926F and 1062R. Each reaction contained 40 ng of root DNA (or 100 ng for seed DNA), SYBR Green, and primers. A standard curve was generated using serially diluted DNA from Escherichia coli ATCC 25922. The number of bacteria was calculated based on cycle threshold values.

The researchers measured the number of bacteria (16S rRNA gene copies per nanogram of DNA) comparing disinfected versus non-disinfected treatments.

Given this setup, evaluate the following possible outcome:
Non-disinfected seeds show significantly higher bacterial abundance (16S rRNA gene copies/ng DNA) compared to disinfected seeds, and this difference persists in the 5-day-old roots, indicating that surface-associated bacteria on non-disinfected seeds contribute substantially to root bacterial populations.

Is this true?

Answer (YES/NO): NO